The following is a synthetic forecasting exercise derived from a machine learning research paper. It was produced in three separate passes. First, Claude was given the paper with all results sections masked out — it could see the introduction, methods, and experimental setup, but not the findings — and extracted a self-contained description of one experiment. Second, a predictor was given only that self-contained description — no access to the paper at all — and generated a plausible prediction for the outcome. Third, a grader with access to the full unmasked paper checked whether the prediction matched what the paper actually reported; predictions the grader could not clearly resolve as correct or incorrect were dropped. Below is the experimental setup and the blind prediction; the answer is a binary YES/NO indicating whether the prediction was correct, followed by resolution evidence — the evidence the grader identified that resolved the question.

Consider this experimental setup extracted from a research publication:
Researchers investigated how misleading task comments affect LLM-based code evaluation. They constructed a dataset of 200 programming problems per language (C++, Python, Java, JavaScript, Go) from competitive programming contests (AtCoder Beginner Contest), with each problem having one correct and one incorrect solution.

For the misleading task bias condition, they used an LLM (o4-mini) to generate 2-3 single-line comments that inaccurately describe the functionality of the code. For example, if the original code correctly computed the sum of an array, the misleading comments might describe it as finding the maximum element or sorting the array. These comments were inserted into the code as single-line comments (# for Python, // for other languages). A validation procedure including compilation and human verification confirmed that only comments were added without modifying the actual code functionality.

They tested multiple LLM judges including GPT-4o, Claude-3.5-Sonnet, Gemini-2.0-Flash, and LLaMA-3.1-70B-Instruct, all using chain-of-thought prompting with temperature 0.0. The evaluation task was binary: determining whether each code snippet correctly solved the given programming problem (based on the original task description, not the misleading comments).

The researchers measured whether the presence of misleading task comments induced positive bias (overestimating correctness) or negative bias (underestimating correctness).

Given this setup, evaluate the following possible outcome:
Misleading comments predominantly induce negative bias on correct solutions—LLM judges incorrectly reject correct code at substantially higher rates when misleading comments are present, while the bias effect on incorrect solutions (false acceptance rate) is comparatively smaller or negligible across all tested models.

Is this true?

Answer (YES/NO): NO